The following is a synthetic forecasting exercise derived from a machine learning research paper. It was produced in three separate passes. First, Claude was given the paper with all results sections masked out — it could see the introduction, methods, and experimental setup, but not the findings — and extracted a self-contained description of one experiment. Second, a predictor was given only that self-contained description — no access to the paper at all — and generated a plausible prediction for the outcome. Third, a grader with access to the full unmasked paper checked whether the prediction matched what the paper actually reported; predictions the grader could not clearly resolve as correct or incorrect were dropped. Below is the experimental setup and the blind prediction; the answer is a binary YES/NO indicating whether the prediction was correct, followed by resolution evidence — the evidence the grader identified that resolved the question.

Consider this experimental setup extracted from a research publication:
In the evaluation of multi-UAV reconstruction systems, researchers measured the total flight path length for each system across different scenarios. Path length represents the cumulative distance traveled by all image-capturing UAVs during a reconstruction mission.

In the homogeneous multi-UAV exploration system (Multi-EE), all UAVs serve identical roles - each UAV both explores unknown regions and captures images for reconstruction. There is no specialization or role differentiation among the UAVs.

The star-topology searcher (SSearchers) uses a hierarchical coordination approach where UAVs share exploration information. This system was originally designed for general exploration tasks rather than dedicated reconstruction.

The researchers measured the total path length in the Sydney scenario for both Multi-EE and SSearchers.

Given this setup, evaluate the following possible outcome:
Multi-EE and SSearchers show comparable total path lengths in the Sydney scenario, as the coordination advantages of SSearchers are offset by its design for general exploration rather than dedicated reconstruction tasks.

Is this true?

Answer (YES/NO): NO